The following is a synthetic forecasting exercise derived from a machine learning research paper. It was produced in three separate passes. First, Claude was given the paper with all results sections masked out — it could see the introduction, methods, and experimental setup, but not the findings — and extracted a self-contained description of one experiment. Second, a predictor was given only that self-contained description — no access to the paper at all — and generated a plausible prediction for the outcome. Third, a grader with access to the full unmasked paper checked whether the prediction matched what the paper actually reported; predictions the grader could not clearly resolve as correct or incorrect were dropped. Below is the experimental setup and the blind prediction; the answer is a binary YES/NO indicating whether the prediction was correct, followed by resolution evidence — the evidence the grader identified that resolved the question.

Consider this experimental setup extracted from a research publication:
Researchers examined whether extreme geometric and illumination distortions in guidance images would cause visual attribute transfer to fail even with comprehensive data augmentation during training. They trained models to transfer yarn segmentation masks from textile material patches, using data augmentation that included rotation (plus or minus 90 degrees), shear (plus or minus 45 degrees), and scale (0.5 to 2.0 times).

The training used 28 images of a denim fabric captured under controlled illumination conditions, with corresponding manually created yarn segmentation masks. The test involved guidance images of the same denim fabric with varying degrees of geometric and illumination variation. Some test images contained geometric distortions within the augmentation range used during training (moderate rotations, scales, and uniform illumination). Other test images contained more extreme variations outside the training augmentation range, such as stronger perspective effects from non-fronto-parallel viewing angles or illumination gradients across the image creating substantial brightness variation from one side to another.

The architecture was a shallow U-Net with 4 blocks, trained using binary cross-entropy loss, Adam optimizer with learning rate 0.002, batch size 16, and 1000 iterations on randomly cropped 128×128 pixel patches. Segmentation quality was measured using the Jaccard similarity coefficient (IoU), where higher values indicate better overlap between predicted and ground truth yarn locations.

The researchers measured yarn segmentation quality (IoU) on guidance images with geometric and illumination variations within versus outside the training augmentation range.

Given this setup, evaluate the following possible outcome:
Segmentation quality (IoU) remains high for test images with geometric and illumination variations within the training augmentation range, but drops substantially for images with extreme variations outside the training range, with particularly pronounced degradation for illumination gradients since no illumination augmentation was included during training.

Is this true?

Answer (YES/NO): NO